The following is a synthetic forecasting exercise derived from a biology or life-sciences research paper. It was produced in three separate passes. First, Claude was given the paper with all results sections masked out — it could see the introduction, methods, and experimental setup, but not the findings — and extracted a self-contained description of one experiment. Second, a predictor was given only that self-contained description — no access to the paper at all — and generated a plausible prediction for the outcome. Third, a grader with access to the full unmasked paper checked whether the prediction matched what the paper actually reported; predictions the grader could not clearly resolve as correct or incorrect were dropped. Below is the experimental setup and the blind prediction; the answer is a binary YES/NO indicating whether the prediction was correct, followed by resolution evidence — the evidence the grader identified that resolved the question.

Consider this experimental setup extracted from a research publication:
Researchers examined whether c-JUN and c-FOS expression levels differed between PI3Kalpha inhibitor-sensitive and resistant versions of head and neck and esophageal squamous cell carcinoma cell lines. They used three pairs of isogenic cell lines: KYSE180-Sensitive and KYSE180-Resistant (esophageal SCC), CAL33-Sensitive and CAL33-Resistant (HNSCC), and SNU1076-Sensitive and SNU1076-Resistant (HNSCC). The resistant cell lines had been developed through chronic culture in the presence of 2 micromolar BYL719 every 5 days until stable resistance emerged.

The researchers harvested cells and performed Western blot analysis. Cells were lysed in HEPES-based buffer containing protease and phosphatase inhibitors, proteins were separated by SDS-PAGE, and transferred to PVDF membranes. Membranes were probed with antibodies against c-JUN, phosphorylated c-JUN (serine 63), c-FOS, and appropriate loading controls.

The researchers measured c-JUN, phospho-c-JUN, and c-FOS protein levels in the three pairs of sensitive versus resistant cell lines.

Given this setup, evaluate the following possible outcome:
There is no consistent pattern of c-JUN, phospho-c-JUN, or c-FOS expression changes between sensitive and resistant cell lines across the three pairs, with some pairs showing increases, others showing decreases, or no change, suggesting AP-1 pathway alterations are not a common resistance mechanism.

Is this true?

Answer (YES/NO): NO